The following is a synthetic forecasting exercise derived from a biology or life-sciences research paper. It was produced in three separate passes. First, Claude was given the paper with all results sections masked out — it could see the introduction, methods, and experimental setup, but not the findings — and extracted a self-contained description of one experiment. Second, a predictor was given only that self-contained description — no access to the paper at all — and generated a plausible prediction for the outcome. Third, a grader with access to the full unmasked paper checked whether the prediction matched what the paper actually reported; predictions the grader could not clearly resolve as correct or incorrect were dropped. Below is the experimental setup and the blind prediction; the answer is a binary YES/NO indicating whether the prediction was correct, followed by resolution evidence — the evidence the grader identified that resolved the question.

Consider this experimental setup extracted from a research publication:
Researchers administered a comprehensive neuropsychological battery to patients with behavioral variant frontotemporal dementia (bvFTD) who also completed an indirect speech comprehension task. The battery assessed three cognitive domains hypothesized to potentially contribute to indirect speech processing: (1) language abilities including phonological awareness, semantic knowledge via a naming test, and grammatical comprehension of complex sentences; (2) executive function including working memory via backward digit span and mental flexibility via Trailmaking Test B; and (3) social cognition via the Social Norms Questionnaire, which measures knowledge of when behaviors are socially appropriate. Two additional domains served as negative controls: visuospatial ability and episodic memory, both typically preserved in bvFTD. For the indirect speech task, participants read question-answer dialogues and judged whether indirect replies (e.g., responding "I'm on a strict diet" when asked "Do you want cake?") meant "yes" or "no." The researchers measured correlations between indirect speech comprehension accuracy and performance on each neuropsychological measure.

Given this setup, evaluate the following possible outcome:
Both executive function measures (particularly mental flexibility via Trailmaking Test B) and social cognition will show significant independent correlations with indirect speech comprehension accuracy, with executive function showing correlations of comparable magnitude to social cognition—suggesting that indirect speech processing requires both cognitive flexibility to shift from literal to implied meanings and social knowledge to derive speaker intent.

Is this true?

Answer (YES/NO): NO